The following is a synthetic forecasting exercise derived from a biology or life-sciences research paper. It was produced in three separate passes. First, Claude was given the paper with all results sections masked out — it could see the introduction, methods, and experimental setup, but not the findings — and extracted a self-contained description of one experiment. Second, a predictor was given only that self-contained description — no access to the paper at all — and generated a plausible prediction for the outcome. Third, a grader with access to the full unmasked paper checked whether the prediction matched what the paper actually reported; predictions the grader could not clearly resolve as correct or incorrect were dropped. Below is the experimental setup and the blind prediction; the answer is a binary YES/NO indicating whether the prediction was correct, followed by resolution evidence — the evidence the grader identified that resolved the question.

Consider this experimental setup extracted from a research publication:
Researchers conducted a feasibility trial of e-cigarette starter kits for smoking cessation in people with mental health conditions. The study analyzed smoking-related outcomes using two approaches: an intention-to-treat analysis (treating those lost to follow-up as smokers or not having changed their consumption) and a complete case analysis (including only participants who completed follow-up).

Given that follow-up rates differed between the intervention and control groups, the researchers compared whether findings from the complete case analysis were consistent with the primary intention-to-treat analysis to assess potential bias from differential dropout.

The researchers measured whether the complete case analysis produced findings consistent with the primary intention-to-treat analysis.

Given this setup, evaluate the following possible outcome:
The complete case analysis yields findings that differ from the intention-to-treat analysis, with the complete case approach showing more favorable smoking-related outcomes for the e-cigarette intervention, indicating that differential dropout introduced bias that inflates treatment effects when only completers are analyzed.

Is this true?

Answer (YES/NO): NO